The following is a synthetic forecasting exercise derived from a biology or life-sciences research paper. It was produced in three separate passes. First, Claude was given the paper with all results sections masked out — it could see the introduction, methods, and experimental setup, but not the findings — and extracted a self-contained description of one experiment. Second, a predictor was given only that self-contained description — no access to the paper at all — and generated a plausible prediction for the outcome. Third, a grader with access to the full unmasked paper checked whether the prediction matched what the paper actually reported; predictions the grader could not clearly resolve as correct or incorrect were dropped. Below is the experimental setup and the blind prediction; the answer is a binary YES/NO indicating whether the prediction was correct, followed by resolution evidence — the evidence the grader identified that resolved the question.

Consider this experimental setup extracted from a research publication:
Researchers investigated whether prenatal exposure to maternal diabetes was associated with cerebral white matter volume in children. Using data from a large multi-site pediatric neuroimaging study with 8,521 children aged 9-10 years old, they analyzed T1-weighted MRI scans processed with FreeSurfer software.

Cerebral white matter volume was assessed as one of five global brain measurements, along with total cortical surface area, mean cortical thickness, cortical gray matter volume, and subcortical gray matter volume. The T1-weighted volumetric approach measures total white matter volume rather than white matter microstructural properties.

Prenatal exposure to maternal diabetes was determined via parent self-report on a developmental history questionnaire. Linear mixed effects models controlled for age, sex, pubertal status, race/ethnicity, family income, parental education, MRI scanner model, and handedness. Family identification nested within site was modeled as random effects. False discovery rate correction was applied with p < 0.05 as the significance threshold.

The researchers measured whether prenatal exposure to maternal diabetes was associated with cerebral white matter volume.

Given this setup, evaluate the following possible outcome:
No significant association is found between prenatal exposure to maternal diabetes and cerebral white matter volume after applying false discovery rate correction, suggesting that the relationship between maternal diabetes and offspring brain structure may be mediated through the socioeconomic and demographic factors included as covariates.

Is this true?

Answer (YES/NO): NO